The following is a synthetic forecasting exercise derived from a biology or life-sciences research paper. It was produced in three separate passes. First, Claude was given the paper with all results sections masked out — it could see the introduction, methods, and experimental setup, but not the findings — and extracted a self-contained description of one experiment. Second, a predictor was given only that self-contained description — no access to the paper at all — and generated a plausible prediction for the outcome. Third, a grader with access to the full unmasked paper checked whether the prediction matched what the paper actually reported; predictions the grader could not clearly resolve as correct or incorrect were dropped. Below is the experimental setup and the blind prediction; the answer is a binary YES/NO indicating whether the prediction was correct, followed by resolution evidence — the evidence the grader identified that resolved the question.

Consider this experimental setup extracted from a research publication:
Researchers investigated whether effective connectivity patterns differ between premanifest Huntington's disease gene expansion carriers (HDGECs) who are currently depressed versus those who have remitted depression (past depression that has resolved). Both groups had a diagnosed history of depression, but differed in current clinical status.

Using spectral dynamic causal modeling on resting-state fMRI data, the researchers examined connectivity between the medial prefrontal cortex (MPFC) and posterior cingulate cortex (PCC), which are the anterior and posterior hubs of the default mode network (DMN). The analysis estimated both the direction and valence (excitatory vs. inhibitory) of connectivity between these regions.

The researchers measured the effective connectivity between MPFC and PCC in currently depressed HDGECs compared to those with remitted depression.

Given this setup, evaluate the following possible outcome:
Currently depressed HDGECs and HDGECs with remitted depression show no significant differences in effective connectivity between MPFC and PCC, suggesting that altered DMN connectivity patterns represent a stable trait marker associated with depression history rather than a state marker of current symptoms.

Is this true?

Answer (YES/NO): NO